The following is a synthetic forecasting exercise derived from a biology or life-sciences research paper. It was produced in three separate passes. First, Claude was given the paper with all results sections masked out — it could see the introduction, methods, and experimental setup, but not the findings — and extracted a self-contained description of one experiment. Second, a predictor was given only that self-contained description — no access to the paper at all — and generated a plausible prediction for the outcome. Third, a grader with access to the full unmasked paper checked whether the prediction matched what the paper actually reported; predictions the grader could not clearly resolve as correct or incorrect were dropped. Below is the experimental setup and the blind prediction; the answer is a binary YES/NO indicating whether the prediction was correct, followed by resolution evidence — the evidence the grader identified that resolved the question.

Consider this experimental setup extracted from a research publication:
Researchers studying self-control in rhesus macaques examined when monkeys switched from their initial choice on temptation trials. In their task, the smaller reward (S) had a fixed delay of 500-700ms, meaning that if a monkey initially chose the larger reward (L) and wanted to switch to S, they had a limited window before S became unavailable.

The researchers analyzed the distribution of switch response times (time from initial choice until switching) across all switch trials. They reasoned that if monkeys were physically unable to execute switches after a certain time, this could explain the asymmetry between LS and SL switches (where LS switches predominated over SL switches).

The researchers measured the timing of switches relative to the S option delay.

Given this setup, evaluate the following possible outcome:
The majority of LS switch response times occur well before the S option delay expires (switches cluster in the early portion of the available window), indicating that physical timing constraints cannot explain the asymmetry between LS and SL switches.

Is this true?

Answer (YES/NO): YES